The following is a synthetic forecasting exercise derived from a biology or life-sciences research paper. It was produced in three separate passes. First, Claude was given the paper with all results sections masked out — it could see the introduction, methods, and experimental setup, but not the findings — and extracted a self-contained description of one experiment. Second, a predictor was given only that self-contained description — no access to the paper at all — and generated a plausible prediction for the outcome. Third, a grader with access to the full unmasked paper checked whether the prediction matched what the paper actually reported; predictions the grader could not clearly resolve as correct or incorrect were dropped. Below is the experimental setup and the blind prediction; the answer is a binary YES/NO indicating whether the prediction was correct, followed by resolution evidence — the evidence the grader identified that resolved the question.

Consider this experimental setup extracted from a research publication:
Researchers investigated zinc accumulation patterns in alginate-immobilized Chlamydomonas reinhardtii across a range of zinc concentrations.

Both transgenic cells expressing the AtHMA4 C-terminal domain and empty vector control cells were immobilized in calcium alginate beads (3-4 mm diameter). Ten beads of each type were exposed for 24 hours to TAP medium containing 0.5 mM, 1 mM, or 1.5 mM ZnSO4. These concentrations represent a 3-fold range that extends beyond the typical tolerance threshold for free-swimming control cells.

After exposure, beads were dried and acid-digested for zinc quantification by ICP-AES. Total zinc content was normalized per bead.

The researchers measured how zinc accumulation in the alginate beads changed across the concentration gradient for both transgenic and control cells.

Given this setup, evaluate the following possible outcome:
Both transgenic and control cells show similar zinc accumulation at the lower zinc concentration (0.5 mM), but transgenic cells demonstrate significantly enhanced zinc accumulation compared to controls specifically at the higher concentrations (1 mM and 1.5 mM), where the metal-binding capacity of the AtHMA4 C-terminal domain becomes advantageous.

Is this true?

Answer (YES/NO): NO